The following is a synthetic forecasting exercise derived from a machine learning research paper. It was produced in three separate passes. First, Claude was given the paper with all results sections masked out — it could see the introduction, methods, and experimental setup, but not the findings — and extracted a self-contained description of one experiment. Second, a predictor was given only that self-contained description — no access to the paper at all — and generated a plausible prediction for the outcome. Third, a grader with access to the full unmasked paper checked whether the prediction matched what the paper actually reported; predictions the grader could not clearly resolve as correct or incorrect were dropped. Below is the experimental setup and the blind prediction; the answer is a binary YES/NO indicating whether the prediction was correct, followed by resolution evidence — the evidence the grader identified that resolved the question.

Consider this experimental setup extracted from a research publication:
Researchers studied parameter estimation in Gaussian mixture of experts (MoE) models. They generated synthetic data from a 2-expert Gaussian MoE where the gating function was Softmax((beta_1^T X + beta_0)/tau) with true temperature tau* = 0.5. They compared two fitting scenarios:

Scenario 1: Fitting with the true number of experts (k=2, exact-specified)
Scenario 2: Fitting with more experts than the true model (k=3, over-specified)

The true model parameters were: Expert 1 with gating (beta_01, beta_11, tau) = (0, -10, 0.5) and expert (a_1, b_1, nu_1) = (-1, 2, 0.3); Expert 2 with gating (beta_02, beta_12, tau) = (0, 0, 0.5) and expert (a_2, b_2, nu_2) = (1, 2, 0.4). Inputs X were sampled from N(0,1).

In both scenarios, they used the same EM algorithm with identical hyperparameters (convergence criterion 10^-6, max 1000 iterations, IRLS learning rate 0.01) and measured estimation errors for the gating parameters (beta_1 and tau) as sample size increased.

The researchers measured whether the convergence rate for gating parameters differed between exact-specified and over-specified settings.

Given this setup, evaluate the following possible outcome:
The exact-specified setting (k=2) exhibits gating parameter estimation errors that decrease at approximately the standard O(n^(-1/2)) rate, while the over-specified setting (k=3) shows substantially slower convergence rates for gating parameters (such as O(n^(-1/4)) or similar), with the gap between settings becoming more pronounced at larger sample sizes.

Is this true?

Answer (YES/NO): NO